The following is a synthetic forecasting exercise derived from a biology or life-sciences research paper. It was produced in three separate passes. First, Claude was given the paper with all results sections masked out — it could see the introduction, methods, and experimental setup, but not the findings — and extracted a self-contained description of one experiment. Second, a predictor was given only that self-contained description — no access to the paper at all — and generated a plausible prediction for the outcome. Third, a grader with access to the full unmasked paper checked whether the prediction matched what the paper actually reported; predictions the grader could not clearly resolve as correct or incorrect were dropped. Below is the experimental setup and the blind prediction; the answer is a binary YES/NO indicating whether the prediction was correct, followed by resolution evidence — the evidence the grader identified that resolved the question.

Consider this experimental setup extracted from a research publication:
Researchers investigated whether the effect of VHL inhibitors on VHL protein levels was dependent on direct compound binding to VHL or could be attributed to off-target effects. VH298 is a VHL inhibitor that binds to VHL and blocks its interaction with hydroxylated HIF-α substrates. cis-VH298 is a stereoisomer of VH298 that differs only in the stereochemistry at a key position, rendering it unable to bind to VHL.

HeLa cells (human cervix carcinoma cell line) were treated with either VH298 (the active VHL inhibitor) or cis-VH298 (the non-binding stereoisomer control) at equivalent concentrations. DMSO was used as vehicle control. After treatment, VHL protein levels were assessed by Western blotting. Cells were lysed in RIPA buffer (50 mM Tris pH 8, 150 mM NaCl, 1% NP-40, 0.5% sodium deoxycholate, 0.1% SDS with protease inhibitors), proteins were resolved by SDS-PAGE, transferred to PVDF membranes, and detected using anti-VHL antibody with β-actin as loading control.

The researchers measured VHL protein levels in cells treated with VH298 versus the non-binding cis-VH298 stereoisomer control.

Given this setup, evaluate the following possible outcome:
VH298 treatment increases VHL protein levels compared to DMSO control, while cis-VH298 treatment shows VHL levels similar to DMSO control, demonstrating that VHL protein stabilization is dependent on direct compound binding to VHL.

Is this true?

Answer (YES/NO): YES